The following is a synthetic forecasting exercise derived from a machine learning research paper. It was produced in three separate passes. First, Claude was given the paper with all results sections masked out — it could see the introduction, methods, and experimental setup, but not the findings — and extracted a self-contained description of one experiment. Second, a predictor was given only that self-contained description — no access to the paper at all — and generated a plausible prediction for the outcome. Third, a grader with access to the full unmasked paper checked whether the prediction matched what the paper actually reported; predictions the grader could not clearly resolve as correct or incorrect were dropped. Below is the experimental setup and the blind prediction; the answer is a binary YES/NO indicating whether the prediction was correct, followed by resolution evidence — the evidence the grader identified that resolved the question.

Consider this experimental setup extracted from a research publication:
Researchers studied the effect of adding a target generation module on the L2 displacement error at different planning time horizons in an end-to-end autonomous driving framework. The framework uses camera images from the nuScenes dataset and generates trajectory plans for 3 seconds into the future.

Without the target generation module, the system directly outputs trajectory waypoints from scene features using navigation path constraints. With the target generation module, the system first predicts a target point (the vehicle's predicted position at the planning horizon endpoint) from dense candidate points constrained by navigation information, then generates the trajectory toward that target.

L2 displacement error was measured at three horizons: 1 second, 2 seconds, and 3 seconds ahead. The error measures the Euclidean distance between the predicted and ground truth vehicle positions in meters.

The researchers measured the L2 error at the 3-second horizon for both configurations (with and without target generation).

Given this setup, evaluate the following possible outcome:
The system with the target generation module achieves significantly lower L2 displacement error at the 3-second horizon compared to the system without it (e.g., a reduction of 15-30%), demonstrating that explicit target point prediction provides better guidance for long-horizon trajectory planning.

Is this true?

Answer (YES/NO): NO